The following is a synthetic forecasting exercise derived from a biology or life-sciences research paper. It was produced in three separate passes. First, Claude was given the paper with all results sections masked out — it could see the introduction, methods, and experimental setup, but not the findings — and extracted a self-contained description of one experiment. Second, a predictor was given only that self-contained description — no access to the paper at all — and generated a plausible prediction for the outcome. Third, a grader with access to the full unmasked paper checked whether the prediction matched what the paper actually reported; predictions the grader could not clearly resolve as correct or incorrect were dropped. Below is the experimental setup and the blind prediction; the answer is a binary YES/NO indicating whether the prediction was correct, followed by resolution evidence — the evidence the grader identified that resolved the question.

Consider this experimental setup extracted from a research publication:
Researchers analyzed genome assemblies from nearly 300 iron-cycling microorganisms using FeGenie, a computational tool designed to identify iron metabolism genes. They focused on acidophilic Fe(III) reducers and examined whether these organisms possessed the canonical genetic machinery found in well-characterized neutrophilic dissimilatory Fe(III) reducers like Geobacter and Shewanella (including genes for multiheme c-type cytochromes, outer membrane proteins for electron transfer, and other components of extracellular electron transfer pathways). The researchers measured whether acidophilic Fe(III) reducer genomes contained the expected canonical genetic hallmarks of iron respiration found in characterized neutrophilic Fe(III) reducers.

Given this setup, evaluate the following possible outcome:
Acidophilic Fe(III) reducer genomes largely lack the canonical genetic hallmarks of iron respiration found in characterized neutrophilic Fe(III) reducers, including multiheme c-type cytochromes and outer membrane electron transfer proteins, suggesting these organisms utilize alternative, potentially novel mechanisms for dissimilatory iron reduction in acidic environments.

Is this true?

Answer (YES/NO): YES